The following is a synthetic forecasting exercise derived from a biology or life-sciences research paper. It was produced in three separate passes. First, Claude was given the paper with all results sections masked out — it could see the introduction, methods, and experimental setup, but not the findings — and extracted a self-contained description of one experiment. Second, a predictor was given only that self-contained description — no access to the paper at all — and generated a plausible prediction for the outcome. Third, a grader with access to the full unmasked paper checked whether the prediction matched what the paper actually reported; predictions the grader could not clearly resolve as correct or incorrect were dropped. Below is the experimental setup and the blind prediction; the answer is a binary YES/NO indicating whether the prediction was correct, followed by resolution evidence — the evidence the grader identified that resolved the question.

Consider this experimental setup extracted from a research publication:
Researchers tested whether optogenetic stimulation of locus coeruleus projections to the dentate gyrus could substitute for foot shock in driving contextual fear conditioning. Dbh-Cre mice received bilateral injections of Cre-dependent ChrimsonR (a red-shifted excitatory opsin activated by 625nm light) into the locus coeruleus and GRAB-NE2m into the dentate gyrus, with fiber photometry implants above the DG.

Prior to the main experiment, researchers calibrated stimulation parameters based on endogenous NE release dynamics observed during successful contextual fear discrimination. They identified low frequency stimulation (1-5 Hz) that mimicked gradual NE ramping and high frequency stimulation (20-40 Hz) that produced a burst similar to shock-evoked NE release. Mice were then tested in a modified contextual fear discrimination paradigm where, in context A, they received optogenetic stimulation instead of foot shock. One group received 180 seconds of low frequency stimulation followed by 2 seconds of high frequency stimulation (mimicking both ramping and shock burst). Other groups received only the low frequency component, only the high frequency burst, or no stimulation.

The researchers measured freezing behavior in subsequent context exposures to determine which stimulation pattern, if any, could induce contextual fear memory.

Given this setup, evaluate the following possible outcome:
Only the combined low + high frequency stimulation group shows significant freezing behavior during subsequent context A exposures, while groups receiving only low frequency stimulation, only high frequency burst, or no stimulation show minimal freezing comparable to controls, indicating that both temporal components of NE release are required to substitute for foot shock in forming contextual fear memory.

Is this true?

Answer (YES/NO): NO